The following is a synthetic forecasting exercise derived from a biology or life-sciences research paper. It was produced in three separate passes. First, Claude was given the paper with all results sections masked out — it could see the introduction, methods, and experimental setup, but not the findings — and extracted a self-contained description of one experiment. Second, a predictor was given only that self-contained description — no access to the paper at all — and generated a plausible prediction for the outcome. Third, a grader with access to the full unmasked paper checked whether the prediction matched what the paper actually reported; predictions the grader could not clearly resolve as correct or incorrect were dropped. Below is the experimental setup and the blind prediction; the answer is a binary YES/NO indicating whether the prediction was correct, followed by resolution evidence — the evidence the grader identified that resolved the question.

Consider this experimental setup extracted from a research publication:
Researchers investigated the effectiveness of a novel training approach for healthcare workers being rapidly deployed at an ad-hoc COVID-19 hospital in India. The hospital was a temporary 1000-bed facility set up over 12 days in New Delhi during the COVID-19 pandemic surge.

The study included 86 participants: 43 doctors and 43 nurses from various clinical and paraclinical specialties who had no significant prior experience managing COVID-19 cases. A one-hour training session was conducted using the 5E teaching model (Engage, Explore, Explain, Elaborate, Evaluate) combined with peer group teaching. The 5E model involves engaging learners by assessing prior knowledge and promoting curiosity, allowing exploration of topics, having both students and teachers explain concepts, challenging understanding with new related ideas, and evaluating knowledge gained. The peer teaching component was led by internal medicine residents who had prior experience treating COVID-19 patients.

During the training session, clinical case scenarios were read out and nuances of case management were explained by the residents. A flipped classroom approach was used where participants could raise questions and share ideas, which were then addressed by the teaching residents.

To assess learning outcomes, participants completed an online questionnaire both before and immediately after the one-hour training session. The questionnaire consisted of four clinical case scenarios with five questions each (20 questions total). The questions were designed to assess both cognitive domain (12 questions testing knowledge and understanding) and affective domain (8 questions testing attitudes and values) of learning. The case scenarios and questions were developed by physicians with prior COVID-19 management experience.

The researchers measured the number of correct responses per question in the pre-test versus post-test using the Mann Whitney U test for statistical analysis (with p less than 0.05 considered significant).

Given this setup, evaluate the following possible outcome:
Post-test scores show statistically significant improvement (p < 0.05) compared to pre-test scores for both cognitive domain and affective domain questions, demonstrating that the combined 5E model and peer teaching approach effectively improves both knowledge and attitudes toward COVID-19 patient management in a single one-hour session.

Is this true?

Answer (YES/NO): NO